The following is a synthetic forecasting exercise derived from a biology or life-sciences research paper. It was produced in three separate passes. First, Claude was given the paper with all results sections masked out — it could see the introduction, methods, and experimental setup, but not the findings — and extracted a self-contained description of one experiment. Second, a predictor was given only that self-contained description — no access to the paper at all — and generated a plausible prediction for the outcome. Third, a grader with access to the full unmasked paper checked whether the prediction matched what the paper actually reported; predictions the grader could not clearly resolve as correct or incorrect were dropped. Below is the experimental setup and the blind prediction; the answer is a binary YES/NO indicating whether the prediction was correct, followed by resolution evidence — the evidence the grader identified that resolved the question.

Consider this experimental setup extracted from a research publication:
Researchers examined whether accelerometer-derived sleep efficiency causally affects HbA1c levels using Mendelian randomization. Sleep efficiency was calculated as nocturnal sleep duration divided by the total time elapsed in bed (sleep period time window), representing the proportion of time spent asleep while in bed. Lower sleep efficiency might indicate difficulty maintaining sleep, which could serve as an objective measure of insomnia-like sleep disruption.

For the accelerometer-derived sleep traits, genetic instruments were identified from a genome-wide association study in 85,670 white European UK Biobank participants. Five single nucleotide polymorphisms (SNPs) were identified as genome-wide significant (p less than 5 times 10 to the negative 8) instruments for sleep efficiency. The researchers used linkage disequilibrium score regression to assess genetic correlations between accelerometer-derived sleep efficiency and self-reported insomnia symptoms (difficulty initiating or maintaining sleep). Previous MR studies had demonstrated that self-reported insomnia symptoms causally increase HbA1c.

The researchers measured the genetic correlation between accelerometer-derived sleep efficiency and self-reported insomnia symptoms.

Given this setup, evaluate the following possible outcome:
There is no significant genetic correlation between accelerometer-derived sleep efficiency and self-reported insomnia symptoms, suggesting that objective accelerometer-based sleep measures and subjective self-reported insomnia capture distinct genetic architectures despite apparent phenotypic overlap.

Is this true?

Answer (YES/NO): YES